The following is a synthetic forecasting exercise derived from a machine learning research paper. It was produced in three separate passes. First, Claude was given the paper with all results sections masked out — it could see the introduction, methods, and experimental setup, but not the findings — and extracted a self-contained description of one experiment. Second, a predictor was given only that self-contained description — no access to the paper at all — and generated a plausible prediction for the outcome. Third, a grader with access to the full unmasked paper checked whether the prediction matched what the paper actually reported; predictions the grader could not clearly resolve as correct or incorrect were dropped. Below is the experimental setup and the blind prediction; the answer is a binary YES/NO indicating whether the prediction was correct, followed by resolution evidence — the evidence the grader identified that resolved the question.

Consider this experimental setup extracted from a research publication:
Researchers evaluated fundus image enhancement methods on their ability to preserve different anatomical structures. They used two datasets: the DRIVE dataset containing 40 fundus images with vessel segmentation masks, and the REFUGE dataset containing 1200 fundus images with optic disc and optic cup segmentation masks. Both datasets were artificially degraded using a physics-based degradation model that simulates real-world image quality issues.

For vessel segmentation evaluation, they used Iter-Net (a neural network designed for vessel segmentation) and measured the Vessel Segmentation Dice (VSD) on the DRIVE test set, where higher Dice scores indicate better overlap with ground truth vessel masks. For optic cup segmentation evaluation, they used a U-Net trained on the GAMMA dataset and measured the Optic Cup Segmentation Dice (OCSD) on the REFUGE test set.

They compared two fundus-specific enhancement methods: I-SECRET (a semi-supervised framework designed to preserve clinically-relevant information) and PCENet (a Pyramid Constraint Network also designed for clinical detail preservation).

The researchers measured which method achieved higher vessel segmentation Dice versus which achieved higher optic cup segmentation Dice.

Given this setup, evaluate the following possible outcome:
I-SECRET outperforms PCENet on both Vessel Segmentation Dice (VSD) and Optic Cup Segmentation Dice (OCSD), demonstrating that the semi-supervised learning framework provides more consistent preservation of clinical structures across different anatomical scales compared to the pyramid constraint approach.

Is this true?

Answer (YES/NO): NO